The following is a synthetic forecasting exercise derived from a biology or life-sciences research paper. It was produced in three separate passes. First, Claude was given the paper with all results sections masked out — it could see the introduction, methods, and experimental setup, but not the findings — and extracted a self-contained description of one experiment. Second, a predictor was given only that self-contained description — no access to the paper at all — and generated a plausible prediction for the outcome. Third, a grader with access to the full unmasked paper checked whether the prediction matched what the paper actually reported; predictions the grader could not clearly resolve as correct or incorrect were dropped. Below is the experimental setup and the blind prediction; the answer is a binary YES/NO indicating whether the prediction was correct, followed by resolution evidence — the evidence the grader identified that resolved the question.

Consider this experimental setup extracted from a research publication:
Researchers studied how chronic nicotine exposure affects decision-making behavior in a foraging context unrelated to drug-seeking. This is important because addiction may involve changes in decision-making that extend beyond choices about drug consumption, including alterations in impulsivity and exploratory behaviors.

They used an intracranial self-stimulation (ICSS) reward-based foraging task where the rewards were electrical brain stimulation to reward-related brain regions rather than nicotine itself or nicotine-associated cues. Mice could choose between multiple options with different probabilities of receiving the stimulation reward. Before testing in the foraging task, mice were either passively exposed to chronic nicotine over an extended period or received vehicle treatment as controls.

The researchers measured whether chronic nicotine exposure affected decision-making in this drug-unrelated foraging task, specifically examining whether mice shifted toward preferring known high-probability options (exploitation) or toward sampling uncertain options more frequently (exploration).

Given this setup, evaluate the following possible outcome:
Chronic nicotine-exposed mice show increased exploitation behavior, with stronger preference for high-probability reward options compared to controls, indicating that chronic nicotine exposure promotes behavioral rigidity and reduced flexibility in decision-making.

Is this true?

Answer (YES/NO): YES